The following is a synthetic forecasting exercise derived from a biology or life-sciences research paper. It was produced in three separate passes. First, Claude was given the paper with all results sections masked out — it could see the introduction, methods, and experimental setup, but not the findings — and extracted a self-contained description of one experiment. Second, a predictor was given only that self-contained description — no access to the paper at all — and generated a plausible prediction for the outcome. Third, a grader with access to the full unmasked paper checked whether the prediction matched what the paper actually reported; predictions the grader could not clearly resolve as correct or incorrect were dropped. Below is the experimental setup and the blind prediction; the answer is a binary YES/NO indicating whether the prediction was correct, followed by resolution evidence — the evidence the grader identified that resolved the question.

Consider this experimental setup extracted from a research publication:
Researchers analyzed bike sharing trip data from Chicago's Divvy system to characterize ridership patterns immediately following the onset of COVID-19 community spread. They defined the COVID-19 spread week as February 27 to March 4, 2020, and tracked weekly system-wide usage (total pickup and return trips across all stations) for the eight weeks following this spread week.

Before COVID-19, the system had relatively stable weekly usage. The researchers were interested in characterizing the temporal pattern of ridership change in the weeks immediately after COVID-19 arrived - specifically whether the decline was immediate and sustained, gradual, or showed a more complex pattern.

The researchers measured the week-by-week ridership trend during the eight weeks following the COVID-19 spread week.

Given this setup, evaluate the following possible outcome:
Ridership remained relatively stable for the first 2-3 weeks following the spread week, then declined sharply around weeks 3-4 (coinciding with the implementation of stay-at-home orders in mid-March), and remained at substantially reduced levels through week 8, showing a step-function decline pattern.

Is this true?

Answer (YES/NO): NO